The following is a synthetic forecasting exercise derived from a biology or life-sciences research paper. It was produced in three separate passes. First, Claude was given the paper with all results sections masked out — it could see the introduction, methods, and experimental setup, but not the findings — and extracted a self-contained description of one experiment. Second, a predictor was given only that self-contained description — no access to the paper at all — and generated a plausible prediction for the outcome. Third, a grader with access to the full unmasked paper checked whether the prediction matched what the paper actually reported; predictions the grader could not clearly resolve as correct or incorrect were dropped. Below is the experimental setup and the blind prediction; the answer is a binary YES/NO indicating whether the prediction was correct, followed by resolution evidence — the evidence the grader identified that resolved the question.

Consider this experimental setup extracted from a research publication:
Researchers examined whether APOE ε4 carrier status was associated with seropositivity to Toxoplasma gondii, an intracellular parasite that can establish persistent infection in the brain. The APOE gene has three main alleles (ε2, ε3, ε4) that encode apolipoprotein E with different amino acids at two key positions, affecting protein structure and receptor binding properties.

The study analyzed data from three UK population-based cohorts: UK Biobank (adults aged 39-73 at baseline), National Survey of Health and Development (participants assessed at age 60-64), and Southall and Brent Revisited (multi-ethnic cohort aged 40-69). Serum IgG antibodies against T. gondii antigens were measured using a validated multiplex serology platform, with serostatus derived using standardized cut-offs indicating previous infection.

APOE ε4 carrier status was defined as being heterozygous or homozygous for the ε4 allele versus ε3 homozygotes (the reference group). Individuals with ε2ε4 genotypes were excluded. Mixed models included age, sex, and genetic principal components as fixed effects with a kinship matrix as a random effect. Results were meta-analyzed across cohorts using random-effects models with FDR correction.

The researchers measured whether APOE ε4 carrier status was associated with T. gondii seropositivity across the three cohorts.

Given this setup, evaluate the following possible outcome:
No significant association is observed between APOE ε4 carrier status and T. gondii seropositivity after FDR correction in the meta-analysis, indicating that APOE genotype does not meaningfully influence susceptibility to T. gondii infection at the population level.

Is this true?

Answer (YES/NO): YES